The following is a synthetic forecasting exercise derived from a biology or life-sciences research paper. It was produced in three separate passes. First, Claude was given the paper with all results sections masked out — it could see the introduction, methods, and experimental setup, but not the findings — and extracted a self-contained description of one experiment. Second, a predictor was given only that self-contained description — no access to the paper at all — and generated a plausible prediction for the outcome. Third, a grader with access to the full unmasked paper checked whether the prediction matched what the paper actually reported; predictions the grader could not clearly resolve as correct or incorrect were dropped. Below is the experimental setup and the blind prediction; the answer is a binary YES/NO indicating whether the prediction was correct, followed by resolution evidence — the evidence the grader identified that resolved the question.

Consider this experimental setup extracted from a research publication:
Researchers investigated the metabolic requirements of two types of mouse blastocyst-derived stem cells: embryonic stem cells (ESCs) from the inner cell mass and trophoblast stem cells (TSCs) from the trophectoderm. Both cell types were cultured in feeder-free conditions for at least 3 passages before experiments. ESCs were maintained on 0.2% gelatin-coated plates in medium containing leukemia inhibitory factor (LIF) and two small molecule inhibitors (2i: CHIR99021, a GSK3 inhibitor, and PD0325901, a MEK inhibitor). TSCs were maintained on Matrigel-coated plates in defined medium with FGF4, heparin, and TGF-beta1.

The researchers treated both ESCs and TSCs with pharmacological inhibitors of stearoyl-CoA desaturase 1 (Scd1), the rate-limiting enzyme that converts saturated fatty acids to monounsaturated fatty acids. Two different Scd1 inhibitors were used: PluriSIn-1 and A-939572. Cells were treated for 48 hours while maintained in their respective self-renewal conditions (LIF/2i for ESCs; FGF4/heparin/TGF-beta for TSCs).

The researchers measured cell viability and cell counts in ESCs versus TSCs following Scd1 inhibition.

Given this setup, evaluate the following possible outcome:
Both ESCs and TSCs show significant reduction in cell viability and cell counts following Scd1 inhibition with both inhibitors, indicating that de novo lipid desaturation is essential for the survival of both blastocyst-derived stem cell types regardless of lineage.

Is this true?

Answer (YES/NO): NO